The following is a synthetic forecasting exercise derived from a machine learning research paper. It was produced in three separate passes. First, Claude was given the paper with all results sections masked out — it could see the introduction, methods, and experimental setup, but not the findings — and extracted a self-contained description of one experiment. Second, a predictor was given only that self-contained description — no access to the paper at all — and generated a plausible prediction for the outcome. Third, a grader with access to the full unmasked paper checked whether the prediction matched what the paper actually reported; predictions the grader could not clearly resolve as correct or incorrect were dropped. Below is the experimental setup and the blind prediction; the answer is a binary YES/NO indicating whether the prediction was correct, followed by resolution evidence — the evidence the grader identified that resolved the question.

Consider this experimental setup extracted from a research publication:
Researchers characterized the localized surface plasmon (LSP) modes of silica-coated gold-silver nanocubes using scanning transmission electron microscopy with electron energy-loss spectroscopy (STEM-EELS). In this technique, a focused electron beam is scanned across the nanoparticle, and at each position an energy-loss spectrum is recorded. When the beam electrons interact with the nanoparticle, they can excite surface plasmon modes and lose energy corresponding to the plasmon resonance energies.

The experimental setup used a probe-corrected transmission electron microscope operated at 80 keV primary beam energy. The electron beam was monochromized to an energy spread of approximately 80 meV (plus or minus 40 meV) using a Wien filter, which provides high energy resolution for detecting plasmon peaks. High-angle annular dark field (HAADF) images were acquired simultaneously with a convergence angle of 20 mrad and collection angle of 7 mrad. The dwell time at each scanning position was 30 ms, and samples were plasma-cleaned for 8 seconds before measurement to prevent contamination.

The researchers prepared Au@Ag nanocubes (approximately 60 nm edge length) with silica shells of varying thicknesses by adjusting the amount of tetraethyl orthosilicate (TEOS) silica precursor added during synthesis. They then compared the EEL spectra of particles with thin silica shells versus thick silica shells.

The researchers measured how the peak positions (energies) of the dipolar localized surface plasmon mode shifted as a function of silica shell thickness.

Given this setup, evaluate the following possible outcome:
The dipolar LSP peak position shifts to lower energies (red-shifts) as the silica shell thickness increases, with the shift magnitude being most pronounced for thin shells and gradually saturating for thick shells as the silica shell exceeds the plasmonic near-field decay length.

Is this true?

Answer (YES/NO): YES